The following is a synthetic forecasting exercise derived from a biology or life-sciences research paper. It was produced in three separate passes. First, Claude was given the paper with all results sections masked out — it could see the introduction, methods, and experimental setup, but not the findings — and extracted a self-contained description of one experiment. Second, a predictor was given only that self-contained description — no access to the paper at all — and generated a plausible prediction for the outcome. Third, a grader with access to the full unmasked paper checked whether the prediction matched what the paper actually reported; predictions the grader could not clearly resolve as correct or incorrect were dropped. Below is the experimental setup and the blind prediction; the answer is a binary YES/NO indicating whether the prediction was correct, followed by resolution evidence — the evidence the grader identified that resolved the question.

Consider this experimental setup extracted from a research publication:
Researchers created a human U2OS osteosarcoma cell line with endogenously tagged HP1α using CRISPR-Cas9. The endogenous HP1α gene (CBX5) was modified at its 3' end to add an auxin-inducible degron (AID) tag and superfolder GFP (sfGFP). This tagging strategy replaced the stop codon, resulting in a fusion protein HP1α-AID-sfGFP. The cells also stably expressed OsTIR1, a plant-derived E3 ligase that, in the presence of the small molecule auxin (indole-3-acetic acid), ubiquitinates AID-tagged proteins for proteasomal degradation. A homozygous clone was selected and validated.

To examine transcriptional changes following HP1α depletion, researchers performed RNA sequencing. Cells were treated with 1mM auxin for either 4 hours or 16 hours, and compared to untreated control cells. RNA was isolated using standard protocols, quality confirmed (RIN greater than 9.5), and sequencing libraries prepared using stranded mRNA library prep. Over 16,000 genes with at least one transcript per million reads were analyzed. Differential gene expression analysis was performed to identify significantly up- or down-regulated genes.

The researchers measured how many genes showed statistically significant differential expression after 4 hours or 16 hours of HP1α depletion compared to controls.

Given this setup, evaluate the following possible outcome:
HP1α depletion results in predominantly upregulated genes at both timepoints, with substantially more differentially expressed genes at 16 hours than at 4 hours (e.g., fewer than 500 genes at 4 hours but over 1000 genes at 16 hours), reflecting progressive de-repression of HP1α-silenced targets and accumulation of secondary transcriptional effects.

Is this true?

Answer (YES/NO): NO